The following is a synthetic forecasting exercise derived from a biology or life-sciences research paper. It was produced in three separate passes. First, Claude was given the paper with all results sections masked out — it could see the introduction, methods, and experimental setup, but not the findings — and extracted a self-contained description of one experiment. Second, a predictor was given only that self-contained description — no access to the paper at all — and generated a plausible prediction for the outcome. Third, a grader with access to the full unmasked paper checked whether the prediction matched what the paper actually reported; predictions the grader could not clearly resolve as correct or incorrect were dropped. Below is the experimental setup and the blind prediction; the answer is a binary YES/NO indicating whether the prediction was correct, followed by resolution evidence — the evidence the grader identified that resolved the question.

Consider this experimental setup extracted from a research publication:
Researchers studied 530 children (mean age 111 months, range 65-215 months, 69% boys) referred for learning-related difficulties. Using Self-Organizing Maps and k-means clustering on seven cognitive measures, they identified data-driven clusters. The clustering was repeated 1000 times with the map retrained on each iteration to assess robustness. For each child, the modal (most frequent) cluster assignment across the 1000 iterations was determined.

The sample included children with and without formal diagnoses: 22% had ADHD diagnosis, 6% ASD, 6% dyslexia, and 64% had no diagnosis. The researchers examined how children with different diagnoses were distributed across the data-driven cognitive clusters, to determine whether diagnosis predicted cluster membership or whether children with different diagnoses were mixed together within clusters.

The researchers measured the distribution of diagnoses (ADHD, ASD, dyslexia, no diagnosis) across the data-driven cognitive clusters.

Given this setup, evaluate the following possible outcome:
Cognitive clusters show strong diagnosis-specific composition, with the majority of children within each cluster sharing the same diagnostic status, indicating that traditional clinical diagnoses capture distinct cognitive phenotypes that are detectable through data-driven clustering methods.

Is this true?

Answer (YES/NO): NO